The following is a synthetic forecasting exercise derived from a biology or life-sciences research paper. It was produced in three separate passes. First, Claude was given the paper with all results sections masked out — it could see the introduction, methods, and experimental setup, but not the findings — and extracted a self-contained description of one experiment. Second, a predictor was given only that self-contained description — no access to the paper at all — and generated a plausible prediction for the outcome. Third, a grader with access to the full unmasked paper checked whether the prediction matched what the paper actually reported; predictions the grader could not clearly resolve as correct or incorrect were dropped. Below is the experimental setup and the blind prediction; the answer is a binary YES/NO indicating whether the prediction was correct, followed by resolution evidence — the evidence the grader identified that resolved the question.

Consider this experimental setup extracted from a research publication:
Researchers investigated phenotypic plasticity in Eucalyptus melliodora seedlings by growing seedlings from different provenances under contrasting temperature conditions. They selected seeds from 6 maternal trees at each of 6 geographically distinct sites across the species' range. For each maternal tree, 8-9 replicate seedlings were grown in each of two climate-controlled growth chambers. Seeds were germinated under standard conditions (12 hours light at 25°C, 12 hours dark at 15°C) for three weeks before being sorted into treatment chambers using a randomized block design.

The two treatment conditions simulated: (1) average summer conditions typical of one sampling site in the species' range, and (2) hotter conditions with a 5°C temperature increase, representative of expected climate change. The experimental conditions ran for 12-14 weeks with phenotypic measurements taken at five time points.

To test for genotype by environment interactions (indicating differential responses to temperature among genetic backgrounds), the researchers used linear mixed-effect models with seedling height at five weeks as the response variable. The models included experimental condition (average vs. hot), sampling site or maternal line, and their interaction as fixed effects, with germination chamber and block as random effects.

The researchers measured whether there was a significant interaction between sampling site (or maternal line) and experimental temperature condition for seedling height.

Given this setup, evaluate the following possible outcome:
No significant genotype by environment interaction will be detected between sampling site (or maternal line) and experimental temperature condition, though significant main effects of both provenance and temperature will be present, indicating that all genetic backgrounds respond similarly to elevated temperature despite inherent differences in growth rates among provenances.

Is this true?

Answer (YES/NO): YES